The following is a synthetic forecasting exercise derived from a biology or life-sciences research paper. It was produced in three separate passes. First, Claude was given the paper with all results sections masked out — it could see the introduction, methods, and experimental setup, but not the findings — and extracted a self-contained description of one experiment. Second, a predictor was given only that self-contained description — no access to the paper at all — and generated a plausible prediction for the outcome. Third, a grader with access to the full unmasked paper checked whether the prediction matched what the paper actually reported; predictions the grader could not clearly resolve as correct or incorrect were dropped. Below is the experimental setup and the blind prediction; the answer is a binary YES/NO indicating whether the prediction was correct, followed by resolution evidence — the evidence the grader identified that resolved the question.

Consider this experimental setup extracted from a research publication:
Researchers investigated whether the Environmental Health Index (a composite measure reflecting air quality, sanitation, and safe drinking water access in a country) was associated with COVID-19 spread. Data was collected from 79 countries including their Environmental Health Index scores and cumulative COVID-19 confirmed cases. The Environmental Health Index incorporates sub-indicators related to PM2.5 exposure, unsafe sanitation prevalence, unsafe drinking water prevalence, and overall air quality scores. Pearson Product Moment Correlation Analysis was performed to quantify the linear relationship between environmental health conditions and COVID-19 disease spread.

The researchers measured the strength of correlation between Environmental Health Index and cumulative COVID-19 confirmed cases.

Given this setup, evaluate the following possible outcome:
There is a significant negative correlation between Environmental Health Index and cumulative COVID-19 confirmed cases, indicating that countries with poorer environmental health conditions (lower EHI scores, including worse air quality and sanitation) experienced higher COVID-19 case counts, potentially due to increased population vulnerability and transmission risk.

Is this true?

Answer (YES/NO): NO